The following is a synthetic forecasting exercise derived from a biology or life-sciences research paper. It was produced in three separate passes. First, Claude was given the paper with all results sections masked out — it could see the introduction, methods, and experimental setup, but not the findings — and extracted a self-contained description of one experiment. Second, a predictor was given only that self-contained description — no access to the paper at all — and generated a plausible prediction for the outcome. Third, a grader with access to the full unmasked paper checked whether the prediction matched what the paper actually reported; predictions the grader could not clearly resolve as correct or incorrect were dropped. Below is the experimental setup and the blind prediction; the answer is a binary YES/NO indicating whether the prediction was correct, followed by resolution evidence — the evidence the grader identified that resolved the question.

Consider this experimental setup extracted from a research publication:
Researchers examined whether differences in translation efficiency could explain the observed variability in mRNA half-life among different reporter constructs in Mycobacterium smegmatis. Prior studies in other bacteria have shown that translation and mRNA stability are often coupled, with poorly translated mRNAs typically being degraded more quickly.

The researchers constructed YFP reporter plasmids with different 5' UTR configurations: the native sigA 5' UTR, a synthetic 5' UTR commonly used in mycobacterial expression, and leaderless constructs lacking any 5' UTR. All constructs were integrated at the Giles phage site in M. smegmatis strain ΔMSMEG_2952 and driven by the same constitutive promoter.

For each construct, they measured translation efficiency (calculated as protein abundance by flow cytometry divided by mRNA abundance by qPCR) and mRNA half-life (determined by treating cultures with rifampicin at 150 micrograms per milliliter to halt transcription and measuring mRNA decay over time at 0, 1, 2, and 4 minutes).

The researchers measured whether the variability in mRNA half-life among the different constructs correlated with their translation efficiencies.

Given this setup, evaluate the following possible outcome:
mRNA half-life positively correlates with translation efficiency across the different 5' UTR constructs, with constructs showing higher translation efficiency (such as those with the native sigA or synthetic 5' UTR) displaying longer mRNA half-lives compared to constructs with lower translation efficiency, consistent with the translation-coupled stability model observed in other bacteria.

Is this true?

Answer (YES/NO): NO